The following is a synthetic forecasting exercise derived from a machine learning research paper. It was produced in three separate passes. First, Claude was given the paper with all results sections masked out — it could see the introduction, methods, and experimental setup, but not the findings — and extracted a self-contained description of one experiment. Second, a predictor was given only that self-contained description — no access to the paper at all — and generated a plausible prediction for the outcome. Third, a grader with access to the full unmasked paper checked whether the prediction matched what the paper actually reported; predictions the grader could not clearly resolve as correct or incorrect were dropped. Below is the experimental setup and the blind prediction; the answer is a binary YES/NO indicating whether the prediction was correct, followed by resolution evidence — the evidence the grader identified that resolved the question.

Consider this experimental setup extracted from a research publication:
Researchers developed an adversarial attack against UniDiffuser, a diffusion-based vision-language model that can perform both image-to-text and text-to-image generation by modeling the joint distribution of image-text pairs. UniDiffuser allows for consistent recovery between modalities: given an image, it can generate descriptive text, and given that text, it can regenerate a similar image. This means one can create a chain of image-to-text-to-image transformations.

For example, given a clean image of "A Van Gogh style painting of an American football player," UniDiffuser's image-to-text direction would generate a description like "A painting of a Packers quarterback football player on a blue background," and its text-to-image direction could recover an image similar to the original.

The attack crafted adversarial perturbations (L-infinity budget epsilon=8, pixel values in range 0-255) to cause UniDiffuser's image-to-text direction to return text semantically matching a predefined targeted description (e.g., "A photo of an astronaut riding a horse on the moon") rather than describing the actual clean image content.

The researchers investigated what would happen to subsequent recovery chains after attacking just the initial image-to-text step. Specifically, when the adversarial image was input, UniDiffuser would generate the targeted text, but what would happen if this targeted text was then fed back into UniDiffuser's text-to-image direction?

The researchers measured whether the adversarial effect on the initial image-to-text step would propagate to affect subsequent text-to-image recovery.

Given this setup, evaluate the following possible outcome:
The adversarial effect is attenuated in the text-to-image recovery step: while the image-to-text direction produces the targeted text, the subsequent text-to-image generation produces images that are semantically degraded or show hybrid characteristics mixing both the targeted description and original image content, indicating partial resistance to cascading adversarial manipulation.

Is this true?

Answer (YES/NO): NO